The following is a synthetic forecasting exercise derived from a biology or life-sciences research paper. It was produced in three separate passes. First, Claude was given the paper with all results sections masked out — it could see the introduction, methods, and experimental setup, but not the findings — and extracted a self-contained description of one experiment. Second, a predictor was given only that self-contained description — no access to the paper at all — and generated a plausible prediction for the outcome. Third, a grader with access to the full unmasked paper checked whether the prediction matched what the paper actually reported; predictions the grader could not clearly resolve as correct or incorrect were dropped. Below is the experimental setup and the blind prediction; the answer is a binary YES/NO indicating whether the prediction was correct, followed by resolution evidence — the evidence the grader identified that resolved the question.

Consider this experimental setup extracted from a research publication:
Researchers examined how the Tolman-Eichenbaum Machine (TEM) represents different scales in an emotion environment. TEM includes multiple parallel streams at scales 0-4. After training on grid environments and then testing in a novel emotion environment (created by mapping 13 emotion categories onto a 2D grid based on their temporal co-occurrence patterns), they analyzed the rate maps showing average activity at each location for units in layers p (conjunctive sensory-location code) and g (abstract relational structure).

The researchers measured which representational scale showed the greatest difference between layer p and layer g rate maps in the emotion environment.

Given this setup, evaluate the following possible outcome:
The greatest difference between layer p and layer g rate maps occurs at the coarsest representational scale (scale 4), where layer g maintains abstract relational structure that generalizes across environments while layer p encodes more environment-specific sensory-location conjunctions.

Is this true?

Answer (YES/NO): NO